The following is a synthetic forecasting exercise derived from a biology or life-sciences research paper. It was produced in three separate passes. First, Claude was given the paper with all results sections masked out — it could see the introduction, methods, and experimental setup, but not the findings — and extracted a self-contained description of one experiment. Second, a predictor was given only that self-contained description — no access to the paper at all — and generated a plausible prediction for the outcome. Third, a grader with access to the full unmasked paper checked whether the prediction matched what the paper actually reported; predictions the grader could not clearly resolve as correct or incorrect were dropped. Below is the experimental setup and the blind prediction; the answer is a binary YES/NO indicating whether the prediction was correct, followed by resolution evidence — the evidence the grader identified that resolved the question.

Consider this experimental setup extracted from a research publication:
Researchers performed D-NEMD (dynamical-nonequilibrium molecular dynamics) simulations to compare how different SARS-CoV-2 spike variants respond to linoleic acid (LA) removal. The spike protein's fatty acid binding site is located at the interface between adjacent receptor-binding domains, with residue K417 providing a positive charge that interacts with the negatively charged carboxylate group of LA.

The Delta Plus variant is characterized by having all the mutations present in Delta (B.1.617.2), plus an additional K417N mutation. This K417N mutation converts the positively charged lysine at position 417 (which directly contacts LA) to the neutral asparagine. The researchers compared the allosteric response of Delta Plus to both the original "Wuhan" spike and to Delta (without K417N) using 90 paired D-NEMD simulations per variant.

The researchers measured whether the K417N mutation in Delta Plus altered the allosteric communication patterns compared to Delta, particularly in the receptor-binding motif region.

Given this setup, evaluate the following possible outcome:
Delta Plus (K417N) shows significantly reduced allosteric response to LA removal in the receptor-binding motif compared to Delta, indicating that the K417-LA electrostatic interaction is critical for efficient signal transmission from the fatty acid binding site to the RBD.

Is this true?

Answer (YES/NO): NO